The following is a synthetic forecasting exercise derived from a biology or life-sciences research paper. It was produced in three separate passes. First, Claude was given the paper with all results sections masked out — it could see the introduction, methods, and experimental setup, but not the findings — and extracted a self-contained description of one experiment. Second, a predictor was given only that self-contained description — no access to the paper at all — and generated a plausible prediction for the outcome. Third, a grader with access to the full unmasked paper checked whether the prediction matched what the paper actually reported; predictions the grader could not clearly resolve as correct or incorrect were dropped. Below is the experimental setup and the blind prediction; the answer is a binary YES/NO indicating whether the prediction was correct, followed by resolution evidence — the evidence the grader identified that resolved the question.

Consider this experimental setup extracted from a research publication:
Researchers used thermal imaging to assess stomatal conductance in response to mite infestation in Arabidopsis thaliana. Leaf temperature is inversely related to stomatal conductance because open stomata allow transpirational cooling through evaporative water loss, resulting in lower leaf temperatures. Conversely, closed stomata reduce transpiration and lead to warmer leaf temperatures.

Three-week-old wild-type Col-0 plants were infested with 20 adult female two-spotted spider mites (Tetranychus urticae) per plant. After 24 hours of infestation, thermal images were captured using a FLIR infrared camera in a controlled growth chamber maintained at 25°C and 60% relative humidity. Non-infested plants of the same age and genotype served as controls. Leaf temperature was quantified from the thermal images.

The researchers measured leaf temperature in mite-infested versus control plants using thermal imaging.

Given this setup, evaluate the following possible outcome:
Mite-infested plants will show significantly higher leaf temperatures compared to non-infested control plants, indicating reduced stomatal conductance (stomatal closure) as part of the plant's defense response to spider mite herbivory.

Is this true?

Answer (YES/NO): YES